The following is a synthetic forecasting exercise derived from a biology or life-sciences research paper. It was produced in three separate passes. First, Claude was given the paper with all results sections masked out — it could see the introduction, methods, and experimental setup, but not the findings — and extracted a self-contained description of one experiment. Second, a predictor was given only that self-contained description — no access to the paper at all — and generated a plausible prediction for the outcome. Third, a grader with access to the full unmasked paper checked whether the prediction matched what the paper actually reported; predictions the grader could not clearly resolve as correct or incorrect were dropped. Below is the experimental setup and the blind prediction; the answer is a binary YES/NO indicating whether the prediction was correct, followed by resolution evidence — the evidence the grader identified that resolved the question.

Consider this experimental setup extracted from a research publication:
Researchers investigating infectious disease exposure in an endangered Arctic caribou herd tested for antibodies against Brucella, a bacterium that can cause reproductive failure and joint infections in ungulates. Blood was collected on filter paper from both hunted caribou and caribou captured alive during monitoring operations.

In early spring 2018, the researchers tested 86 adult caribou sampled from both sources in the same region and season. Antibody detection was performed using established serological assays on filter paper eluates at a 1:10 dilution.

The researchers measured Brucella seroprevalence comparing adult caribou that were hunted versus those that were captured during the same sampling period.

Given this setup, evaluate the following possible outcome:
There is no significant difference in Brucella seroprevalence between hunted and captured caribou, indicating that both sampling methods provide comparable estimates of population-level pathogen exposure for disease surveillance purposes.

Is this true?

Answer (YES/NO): NO